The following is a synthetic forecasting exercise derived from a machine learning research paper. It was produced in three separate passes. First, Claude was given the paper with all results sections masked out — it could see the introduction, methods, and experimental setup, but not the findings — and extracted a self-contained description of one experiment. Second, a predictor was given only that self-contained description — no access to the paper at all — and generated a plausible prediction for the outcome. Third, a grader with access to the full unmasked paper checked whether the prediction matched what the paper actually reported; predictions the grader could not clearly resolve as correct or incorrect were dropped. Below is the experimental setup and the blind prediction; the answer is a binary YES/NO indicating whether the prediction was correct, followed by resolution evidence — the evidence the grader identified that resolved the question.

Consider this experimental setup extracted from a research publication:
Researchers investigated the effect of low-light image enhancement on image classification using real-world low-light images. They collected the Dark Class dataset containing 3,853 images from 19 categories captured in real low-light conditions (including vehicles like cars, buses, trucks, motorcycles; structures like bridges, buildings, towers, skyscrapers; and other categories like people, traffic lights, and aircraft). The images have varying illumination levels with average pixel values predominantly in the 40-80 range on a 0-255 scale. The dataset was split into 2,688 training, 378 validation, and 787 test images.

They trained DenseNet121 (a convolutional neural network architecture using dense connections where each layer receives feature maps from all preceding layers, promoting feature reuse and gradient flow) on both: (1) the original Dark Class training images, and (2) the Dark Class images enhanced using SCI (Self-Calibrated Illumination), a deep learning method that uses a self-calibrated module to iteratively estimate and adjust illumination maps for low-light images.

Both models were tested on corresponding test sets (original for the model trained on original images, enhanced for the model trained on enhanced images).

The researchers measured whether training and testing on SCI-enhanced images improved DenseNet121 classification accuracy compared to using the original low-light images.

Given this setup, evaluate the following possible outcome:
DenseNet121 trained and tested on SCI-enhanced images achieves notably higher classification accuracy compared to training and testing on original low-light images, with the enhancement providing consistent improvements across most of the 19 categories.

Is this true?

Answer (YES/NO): NO